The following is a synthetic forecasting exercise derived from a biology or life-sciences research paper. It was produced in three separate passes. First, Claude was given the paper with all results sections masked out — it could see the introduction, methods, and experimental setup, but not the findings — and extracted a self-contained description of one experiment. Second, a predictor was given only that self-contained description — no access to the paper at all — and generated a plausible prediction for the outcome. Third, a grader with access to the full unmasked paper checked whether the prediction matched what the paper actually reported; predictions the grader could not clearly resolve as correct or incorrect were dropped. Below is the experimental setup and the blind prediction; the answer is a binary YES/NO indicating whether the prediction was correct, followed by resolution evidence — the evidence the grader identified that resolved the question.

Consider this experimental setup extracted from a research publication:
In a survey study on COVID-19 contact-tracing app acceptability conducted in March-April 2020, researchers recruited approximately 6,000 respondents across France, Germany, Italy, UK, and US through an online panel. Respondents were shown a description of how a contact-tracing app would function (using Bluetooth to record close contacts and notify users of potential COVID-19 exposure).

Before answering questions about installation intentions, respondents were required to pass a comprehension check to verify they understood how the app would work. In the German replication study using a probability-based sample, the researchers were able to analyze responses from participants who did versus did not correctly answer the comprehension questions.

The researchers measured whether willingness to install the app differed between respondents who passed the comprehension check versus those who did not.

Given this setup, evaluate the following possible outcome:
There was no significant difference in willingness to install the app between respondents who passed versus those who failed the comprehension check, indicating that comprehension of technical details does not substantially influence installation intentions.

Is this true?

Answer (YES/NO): NO